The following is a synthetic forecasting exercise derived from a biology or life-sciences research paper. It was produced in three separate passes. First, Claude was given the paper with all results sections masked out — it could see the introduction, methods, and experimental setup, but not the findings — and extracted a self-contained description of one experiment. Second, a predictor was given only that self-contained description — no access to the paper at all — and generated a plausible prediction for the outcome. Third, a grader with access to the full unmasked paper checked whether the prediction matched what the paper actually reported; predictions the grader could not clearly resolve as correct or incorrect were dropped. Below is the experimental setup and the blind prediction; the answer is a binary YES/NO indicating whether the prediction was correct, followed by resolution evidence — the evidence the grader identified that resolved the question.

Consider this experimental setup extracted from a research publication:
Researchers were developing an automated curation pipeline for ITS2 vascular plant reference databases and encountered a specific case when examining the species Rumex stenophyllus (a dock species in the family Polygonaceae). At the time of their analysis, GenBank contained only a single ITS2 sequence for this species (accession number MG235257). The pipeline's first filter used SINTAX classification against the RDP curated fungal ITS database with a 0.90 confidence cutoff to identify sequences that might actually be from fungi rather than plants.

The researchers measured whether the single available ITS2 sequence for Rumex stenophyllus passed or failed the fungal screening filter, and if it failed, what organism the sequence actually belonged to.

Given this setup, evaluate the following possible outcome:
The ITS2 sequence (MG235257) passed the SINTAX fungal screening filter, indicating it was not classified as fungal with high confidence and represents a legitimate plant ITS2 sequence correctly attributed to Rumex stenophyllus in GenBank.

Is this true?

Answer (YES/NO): NO